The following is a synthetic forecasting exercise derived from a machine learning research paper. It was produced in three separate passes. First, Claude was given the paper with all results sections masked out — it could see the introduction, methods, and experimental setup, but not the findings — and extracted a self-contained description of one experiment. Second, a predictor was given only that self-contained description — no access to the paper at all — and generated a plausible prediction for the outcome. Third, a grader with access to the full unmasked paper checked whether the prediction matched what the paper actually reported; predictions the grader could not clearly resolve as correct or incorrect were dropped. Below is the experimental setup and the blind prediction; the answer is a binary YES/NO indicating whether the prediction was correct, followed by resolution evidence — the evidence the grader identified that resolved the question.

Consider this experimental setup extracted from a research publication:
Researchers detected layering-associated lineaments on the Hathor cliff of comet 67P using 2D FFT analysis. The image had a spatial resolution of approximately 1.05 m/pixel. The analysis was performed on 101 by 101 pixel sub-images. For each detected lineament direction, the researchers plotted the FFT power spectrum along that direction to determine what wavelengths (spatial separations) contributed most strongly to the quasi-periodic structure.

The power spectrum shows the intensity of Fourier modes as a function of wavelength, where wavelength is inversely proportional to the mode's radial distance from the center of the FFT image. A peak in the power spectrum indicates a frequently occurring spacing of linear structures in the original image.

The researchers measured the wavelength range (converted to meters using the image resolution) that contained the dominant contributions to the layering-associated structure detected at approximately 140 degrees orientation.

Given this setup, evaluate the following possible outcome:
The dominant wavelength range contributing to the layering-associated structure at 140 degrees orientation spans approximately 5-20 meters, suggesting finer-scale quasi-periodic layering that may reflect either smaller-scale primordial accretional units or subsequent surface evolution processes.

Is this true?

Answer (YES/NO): NO